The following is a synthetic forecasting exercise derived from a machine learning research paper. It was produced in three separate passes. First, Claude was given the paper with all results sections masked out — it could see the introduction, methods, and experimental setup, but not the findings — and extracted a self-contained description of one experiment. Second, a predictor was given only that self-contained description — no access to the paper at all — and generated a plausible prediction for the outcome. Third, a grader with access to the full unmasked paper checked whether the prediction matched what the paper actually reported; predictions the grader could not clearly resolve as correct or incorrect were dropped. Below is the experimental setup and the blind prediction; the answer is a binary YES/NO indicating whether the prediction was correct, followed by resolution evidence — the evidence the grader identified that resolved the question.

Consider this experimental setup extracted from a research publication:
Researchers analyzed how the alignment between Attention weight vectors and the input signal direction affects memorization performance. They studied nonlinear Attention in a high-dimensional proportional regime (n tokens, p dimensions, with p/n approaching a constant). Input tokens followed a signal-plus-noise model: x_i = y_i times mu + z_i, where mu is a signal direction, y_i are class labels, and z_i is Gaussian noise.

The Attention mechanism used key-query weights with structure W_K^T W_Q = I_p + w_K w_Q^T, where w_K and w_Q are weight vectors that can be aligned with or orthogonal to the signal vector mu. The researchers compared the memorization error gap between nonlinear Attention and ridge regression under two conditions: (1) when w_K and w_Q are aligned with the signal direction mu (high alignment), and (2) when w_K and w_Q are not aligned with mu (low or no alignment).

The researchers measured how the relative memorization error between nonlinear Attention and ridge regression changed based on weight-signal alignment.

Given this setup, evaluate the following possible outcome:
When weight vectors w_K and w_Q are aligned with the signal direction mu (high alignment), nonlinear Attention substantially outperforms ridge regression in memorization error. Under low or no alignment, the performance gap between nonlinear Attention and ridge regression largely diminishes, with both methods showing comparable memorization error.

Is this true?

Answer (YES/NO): NO